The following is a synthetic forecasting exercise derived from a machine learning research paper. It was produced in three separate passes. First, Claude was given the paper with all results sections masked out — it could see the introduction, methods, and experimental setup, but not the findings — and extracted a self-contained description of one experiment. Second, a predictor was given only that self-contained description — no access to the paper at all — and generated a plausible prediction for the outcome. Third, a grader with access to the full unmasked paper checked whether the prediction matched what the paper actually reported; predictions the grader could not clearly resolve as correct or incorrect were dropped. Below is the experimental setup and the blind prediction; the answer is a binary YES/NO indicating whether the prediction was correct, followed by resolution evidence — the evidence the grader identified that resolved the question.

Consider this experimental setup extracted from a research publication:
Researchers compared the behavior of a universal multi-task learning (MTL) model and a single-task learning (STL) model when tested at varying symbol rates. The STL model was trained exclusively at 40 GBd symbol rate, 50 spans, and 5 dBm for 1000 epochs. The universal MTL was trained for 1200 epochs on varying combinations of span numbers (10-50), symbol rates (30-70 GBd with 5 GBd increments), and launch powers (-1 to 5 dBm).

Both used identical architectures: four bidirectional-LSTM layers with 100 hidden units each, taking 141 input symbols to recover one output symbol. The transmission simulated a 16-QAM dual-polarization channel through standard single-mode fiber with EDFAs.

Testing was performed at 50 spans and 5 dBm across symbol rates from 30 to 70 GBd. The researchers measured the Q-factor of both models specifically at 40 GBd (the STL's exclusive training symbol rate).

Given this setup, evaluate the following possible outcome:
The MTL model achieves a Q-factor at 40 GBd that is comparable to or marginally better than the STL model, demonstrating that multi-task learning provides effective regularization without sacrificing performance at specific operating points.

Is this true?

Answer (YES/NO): NO